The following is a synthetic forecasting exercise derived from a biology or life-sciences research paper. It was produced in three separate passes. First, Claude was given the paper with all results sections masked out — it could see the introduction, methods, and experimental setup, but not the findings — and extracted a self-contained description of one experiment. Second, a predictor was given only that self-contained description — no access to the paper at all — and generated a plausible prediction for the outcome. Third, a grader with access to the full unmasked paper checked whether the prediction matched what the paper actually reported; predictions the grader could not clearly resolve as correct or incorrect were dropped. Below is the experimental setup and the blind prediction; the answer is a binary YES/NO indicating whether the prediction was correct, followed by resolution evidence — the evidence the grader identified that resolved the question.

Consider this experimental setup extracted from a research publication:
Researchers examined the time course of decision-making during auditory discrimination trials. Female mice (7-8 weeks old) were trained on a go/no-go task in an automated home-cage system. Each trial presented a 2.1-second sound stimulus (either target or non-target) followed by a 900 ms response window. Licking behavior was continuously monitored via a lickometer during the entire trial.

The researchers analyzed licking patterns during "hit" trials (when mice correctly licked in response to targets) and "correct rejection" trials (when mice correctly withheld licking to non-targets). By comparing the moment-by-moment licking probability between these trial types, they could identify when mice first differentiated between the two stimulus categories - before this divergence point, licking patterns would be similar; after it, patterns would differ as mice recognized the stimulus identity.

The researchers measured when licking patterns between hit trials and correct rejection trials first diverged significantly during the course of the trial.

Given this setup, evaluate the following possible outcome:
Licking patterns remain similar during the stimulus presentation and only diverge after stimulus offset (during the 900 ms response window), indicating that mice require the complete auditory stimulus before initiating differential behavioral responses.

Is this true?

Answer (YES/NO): NO